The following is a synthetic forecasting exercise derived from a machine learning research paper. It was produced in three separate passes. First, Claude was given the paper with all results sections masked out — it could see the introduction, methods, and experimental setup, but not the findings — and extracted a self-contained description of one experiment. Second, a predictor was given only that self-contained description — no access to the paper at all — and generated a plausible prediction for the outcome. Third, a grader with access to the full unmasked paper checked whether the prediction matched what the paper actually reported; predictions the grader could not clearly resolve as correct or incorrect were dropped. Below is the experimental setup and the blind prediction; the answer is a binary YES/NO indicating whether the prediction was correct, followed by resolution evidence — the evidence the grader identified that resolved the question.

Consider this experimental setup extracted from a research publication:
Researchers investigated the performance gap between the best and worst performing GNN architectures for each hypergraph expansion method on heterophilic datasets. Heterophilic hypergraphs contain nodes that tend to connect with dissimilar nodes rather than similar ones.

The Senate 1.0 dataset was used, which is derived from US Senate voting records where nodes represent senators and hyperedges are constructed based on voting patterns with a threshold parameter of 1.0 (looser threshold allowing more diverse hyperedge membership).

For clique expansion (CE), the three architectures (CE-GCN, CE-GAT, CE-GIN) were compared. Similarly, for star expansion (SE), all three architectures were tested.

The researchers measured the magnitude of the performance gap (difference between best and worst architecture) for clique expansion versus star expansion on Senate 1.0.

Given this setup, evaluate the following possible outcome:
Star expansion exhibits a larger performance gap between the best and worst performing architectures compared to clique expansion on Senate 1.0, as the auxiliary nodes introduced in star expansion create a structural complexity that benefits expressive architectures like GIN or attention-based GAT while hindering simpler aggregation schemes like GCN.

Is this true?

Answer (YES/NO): NO